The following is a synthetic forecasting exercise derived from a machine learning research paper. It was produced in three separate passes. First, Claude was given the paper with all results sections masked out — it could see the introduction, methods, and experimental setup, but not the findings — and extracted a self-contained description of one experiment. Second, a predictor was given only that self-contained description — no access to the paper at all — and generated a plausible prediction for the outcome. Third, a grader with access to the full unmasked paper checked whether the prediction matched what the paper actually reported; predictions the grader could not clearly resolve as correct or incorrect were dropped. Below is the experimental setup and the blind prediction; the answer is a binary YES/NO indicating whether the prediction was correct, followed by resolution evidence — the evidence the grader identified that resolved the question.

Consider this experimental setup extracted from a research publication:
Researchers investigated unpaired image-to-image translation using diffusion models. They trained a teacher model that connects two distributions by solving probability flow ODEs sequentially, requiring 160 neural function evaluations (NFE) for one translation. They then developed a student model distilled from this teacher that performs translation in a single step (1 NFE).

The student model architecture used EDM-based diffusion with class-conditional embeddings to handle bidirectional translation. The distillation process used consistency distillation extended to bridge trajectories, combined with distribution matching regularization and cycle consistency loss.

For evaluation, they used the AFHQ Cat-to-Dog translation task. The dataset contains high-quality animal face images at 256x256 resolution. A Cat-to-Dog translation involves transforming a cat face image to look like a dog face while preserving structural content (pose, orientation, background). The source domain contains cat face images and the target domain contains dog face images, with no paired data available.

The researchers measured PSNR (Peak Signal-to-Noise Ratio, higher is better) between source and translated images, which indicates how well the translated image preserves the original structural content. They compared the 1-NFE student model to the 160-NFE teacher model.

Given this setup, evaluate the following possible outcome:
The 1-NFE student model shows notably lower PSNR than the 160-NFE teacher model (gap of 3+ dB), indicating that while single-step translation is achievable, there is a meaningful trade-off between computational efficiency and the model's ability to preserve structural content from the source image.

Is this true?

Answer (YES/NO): NO